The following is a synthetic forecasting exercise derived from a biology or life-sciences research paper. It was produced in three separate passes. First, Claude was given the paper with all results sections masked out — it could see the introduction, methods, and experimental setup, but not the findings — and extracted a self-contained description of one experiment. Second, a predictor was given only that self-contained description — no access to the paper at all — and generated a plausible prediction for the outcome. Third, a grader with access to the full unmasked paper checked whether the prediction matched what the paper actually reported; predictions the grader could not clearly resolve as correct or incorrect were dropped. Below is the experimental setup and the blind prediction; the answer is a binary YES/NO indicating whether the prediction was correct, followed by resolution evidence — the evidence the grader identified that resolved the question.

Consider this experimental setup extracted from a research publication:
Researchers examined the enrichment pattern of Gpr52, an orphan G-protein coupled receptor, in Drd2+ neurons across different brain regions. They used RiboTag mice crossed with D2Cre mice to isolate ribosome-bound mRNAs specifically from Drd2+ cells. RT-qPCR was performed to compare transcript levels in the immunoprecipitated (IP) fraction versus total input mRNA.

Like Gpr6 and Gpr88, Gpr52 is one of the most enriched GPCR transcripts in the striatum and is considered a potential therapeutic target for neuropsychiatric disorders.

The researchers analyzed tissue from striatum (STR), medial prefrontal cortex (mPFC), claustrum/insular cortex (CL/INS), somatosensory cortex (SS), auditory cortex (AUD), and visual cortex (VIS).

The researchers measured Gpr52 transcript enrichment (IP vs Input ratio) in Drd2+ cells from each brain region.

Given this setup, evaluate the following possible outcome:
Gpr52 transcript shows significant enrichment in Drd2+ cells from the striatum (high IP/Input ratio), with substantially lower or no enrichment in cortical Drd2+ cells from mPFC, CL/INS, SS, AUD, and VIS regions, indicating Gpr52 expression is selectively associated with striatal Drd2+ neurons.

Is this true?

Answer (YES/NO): NO